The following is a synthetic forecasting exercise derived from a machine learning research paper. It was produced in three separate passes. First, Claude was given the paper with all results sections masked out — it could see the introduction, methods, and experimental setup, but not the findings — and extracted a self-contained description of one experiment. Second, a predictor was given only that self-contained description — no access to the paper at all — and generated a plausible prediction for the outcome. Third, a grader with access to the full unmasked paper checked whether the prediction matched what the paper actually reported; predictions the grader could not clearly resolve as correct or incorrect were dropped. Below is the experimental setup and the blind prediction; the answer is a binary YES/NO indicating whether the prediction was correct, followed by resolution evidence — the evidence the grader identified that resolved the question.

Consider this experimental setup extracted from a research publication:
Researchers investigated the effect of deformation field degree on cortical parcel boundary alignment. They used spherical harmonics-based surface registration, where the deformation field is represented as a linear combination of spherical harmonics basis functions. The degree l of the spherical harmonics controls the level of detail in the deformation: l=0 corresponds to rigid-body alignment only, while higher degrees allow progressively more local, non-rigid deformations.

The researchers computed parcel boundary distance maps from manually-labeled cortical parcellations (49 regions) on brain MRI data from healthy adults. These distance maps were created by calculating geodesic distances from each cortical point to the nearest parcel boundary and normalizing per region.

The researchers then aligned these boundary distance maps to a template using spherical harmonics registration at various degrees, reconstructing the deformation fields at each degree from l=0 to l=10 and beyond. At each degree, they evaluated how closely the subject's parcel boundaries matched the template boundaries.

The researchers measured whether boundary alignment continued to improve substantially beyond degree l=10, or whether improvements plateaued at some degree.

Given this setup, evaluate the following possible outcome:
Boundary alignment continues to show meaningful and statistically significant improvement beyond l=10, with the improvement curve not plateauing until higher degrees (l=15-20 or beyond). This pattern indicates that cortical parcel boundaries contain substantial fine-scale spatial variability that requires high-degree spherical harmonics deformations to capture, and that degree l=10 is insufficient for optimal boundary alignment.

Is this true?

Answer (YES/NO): NO